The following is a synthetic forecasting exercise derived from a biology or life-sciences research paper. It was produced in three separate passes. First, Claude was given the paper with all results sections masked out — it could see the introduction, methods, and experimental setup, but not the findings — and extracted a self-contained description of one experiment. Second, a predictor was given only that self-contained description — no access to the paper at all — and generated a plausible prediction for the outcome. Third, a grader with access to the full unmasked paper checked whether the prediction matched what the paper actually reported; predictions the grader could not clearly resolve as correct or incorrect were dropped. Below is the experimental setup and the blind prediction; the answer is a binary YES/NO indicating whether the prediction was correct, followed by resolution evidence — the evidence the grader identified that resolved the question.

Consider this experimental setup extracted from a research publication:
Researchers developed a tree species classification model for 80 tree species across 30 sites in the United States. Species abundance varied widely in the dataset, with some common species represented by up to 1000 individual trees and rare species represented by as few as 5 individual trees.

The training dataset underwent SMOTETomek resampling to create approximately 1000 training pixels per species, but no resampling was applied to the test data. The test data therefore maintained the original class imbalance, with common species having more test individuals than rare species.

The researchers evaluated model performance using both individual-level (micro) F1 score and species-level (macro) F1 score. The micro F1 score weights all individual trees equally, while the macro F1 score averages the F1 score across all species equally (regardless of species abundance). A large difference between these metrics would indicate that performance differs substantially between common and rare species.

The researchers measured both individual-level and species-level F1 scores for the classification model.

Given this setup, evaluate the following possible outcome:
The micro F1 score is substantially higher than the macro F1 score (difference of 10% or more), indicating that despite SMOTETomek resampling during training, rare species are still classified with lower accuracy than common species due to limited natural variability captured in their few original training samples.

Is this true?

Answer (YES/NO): YES